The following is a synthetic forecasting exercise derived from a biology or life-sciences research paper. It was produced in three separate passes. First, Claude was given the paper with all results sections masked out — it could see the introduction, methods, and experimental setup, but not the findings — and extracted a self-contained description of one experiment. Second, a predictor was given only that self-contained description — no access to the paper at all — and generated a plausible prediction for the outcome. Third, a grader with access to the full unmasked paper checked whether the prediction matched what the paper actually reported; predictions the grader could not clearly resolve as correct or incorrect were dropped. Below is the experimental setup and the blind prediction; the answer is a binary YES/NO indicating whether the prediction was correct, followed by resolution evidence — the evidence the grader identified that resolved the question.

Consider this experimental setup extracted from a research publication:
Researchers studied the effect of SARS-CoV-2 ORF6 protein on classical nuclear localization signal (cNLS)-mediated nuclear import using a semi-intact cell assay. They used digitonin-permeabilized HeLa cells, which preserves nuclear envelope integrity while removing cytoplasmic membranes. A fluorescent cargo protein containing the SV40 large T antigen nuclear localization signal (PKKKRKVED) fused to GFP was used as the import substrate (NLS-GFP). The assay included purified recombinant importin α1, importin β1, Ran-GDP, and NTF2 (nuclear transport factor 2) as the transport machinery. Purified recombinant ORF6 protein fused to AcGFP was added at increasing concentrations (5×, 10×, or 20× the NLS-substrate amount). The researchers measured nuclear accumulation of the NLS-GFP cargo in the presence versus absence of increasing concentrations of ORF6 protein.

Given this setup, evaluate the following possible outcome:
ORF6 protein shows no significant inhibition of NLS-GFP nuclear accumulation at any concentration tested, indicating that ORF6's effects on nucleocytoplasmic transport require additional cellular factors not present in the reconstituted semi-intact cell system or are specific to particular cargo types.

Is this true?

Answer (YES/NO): NO